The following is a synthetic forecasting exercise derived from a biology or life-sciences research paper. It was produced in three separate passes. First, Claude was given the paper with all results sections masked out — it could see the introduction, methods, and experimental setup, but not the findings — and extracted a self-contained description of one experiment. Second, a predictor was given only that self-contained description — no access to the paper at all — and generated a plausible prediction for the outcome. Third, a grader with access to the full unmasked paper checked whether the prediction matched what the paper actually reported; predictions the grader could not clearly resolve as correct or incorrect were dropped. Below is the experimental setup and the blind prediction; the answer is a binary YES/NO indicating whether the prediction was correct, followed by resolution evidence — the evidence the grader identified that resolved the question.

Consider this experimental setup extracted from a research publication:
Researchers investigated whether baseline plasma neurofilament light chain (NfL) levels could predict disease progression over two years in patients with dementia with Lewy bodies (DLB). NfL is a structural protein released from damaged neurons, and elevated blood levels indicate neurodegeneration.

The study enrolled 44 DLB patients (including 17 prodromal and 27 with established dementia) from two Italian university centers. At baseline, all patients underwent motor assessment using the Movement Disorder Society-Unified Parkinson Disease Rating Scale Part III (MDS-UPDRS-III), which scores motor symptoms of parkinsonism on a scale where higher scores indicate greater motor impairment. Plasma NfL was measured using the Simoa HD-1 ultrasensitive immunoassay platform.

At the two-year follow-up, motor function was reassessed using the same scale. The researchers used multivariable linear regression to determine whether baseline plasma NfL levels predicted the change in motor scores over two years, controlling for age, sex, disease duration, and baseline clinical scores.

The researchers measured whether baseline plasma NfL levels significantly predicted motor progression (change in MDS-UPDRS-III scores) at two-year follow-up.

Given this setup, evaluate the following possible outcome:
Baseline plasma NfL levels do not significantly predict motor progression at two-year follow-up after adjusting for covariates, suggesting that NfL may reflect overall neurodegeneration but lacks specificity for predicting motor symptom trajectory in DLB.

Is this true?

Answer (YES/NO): YES